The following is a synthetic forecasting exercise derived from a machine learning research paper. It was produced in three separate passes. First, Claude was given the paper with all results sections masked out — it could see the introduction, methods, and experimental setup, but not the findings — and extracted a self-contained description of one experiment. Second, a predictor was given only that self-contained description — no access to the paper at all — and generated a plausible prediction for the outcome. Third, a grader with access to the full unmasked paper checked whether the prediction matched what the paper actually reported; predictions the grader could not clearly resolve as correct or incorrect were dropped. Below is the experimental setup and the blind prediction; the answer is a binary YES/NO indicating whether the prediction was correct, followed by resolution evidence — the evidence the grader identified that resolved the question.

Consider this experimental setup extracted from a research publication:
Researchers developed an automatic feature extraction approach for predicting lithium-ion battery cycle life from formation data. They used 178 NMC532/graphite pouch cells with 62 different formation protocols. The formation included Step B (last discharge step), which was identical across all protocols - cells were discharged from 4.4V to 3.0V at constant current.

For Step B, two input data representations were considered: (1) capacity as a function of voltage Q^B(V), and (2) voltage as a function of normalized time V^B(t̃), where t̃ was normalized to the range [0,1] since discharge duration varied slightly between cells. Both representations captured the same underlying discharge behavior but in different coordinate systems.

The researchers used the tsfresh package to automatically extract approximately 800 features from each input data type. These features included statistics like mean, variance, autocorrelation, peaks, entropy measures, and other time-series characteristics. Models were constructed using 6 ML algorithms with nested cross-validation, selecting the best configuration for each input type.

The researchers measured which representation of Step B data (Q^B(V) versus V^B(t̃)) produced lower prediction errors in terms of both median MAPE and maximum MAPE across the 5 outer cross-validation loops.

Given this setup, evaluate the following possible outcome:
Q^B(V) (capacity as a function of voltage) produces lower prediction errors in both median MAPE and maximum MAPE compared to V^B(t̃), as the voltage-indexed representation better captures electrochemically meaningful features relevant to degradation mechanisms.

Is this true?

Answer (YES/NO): YES